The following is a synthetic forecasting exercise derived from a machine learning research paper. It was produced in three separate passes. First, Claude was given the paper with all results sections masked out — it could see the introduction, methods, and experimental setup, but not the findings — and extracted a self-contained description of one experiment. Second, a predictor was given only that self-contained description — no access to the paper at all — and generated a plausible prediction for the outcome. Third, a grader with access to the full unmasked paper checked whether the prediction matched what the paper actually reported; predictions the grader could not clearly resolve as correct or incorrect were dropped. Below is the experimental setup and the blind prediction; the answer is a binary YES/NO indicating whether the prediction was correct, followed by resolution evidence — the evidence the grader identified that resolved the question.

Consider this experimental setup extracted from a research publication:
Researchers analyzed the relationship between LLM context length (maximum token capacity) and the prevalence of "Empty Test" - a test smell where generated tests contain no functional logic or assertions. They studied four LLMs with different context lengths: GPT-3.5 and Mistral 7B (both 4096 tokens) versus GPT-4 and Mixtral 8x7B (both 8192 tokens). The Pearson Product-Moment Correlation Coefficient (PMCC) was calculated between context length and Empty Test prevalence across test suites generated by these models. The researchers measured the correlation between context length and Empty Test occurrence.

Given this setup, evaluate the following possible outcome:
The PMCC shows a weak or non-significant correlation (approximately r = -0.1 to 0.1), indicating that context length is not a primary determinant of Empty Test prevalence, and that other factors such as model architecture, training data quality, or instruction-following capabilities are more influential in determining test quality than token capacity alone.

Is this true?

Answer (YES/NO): NO